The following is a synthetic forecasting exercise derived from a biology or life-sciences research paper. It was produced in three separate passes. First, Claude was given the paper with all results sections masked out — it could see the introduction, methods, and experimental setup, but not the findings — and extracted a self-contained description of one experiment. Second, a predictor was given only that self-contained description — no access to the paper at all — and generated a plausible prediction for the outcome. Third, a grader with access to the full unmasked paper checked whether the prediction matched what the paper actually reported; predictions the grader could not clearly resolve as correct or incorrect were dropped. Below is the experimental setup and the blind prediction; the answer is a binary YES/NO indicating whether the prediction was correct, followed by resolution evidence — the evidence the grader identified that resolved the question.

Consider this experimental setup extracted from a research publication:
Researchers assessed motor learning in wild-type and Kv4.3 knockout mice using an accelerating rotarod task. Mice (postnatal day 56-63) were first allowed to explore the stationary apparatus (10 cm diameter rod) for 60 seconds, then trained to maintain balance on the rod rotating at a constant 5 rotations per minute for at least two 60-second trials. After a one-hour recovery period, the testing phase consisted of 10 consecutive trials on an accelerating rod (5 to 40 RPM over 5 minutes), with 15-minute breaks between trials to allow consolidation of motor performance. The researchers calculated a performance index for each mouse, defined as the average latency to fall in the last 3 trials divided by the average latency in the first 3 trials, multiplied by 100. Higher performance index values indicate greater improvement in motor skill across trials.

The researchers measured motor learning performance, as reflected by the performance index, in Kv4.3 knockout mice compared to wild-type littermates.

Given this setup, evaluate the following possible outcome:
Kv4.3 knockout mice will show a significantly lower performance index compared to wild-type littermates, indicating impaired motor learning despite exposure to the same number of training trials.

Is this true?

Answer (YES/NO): YES